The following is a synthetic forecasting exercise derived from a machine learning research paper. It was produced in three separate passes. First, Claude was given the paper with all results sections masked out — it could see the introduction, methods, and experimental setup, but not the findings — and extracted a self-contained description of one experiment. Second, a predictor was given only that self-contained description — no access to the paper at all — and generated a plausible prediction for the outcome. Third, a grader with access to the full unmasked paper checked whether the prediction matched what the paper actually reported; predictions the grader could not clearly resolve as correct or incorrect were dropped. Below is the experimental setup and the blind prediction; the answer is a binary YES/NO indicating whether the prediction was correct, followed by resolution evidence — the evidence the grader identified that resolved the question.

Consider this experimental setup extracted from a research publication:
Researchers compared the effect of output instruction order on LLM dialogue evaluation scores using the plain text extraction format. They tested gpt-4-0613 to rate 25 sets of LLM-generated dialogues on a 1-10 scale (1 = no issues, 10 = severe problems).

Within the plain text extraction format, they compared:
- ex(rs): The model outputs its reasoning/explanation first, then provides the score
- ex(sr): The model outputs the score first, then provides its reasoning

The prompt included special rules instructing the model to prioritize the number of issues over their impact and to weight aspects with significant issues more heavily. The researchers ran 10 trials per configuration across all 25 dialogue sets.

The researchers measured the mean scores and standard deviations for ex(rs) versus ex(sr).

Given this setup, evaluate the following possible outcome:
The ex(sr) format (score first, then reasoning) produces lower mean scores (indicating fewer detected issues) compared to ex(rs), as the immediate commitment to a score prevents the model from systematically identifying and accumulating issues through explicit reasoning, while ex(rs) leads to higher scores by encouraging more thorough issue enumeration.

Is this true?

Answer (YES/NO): YES